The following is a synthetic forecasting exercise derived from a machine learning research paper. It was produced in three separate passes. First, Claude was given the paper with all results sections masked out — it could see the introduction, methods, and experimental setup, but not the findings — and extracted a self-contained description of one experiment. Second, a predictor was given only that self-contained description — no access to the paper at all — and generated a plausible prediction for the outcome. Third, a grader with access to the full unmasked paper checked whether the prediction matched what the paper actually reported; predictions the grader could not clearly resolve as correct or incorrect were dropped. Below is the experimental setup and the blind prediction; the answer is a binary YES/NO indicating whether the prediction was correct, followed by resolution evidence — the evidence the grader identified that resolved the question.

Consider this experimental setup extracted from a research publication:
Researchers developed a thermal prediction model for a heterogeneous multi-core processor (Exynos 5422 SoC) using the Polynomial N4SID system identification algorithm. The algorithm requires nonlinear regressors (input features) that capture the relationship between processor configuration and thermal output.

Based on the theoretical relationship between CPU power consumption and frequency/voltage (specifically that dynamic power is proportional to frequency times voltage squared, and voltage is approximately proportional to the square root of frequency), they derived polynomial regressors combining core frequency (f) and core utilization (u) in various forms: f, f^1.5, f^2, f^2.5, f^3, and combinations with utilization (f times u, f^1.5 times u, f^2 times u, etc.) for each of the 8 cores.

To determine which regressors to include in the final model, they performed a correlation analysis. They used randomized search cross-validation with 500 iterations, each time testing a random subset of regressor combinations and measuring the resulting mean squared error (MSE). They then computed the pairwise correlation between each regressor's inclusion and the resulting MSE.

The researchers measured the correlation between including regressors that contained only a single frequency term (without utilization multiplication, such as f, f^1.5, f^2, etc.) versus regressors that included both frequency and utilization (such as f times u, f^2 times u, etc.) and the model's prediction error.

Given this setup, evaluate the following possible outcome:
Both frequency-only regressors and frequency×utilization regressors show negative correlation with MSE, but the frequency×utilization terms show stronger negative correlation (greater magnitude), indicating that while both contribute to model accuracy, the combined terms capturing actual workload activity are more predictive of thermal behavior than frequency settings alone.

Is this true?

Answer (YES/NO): NO